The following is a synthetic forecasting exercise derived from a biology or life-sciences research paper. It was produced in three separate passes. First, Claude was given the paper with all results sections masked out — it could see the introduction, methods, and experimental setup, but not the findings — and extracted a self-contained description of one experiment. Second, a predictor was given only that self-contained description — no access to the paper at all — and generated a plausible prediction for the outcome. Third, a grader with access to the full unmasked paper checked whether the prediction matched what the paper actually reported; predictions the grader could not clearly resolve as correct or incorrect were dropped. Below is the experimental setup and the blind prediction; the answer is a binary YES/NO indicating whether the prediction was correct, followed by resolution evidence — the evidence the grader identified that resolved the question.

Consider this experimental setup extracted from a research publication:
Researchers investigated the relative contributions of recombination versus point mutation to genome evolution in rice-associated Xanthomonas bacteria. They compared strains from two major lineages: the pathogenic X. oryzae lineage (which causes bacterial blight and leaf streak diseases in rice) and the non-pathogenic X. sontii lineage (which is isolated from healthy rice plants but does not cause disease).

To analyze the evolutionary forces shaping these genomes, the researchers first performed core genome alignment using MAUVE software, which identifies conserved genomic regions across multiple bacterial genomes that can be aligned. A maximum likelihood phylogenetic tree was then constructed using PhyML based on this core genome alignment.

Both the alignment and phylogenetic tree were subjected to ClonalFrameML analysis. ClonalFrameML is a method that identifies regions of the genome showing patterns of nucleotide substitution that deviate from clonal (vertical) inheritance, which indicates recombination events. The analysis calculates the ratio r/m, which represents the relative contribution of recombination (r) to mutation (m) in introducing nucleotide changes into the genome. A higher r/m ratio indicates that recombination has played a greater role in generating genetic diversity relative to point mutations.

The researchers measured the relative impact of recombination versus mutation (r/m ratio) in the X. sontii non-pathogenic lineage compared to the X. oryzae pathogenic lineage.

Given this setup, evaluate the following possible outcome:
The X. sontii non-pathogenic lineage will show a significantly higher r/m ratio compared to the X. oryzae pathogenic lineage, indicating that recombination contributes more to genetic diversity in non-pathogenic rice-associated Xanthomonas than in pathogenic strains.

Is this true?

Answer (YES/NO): YES